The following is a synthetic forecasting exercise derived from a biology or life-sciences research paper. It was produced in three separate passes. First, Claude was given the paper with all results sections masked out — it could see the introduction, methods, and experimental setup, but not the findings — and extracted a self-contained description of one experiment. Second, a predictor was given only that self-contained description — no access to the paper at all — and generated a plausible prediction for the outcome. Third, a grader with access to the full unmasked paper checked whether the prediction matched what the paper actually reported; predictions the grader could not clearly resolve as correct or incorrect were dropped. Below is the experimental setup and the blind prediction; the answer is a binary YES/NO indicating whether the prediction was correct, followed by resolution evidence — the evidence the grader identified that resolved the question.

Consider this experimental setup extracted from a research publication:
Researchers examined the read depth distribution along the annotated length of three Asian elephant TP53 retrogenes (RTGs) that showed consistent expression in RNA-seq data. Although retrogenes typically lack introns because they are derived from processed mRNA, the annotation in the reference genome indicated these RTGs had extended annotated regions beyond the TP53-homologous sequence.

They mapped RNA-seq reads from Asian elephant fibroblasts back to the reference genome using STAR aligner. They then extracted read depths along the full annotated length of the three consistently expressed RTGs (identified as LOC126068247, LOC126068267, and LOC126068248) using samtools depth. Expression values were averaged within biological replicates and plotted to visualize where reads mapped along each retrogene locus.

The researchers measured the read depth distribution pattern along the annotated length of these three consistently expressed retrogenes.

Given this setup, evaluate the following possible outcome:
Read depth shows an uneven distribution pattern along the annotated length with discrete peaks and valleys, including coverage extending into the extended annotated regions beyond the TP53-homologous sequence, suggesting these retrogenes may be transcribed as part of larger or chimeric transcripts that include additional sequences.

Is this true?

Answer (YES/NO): YES